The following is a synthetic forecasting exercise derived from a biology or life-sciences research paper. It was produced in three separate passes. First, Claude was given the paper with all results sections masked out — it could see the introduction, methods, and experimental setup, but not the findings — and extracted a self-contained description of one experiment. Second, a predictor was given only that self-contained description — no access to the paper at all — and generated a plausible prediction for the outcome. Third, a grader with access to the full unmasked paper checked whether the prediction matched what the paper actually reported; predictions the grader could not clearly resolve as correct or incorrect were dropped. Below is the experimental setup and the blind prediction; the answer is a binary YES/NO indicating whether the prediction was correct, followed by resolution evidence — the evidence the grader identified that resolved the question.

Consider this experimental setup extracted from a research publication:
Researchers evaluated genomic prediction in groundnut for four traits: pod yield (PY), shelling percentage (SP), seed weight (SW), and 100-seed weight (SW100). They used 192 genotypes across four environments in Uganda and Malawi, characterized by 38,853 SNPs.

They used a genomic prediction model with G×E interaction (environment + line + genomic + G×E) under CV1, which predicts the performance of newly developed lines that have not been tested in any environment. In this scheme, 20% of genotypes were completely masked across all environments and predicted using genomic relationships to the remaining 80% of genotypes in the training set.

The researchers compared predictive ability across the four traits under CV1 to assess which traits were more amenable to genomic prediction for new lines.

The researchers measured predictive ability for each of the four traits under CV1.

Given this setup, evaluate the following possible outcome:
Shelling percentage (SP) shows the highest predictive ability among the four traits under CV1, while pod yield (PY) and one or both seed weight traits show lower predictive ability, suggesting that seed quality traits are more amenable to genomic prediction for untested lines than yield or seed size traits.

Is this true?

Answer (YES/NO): NO